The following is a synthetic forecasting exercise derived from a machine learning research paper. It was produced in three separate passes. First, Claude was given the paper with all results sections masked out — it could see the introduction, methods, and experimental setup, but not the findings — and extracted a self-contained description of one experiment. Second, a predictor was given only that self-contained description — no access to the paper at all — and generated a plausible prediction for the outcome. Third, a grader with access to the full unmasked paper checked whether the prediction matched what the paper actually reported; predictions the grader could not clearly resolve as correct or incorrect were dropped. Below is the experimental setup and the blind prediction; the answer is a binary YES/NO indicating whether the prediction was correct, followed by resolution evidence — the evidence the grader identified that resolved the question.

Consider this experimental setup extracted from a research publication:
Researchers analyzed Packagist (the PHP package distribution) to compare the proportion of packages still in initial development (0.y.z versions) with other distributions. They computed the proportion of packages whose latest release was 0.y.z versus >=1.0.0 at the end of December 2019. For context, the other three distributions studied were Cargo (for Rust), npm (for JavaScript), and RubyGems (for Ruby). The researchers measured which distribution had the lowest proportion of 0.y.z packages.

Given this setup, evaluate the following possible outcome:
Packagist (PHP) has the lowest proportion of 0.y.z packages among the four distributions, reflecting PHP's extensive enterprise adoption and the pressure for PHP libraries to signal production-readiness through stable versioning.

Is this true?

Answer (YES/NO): YES